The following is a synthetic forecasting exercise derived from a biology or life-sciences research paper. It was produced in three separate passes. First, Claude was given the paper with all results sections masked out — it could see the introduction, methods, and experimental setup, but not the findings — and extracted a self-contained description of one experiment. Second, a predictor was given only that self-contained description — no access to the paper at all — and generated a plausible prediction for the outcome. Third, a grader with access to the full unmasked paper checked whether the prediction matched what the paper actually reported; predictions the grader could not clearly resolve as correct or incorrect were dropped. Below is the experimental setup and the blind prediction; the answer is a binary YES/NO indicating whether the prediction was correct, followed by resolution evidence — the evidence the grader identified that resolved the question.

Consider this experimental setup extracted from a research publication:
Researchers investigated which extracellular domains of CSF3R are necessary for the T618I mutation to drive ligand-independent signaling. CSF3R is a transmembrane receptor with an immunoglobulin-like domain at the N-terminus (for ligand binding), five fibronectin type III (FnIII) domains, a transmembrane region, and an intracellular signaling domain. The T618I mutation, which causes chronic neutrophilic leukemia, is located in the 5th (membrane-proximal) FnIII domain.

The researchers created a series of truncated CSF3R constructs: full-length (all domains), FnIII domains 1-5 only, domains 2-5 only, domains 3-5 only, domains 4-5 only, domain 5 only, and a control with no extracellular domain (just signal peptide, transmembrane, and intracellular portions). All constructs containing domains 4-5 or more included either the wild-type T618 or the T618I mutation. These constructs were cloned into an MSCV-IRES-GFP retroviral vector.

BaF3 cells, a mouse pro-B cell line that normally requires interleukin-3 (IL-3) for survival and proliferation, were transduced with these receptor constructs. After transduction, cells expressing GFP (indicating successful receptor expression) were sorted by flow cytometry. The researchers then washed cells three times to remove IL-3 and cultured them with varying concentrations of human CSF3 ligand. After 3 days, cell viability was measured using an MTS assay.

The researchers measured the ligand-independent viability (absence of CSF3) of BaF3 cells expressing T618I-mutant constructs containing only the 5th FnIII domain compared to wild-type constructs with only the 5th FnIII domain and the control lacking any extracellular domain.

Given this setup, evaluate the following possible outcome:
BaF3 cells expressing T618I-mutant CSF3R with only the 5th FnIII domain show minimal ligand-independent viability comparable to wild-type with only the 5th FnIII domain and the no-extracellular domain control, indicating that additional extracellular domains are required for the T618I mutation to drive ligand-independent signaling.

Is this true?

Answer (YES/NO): NO